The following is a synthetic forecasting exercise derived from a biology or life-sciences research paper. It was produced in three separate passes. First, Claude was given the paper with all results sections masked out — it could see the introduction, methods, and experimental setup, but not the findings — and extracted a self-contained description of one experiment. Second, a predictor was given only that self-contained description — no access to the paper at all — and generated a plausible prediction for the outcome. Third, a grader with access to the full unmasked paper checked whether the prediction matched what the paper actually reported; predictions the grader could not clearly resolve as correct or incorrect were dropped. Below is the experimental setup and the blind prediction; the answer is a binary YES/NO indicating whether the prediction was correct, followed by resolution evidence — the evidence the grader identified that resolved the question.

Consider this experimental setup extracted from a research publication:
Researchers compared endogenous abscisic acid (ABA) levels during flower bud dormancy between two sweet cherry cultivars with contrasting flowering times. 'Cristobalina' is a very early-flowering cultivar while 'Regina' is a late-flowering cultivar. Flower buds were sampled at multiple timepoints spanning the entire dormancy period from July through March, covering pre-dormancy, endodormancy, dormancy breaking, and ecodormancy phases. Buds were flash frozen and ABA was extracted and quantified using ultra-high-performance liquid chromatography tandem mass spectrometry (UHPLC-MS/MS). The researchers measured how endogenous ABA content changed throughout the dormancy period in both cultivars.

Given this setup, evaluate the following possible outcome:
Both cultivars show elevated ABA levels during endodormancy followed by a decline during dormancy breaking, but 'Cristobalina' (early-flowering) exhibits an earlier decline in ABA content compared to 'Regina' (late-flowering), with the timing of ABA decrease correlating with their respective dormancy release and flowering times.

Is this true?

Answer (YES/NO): YES